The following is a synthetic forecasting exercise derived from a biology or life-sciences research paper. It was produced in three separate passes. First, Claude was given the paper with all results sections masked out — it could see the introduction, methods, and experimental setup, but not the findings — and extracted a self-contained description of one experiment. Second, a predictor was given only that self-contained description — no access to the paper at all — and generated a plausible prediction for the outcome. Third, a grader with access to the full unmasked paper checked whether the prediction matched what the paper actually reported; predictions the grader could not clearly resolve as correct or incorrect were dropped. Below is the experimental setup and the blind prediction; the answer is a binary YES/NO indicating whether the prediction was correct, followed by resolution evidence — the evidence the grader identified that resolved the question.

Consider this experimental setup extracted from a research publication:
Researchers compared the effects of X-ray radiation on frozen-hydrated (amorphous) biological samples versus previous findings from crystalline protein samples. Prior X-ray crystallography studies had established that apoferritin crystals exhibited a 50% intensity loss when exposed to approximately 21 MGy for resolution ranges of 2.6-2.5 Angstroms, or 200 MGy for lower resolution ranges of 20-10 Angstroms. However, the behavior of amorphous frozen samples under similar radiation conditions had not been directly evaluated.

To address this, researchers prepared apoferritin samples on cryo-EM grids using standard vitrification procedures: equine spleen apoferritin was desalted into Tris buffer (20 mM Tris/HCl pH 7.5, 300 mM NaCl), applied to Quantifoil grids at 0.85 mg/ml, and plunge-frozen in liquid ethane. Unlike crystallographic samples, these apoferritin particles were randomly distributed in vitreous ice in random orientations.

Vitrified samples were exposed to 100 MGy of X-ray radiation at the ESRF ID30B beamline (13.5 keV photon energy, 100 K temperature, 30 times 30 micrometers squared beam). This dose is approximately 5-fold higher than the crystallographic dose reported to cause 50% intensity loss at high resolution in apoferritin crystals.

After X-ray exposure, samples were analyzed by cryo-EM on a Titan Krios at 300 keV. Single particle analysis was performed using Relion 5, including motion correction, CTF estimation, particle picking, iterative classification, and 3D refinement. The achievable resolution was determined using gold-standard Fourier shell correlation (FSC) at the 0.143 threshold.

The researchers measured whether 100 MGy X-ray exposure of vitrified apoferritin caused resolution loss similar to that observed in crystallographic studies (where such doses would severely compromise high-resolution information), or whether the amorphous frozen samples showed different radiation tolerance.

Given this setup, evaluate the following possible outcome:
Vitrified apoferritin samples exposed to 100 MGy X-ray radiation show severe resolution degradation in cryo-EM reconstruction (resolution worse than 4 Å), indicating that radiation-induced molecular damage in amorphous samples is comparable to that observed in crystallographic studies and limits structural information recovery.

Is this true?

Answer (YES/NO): NO